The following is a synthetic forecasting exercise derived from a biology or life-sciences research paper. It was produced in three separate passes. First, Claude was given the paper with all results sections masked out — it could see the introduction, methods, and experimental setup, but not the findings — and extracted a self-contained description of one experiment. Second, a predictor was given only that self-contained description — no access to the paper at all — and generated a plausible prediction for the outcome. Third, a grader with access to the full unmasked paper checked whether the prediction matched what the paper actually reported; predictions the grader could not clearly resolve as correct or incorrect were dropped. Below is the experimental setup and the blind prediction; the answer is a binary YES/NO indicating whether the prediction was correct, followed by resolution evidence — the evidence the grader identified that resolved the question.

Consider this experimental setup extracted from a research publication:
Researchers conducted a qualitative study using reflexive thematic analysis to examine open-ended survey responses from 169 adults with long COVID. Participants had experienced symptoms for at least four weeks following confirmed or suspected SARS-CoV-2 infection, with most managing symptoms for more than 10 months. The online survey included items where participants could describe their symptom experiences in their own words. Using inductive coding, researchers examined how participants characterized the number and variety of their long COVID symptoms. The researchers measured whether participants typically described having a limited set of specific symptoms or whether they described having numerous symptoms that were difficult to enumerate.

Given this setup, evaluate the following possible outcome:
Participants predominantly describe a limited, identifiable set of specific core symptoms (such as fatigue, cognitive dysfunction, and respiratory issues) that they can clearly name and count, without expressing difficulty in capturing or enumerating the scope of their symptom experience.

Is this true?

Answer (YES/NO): NO